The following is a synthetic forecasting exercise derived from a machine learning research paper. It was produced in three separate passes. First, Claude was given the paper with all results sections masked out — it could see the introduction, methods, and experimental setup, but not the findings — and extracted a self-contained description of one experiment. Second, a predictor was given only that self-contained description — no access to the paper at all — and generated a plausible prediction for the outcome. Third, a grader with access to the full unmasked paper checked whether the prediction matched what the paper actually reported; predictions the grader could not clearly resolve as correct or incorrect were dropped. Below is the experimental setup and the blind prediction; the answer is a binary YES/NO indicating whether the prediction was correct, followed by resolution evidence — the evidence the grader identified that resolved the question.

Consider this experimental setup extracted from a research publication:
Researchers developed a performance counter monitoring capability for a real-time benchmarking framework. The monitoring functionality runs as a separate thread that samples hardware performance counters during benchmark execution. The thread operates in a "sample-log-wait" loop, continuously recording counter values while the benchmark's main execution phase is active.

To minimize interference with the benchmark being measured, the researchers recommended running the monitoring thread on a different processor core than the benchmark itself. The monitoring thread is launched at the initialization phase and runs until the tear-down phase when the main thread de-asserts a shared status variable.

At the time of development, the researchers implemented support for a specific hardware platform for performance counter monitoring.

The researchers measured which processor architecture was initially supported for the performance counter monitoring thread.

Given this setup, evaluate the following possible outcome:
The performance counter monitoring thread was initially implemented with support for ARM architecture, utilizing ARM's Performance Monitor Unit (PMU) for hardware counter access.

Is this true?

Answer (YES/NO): YES